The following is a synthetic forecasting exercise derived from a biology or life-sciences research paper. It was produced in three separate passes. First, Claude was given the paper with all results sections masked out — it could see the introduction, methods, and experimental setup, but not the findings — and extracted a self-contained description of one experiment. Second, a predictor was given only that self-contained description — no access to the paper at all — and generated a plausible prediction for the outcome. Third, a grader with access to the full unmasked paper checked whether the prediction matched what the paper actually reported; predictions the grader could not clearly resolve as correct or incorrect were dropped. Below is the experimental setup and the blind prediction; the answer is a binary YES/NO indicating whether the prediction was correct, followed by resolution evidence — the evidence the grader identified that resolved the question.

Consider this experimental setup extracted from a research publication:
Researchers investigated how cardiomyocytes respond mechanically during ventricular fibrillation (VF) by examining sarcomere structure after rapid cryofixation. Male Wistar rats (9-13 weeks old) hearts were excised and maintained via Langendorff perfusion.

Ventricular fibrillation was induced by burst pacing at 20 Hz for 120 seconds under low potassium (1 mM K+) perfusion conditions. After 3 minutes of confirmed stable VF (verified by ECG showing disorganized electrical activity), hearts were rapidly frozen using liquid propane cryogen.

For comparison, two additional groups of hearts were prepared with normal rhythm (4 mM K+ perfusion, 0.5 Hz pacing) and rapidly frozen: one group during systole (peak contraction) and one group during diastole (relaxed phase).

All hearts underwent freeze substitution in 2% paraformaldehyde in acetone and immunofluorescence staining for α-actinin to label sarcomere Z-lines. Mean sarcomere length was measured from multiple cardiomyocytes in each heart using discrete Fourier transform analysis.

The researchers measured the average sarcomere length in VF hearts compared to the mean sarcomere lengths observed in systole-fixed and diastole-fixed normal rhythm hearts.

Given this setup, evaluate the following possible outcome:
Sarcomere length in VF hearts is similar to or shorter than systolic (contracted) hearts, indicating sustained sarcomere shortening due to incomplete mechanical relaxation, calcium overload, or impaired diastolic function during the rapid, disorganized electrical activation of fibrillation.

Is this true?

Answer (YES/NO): NO